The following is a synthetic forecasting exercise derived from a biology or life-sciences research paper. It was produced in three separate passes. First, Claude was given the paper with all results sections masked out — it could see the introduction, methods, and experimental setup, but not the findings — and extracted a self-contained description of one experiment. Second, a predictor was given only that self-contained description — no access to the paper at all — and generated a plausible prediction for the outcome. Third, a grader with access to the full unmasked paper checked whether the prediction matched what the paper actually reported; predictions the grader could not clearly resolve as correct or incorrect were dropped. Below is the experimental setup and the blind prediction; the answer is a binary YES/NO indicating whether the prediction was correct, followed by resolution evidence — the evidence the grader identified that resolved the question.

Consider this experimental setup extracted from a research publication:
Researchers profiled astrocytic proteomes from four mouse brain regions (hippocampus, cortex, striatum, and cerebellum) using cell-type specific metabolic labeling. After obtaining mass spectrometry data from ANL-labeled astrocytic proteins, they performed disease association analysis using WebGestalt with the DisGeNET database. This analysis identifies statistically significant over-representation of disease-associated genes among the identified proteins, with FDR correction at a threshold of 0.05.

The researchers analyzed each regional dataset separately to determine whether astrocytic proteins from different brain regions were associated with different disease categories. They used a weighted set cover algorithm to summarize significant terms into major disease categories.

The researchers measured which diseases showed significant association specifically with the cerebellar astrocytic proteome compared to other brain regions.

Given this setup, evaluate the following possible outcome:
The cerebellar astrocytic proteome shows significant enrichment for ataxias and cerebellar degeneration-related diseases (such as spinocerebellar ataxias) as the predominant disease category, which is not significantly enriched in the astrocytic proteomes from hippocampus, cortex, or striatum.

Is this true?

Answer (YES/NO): NO